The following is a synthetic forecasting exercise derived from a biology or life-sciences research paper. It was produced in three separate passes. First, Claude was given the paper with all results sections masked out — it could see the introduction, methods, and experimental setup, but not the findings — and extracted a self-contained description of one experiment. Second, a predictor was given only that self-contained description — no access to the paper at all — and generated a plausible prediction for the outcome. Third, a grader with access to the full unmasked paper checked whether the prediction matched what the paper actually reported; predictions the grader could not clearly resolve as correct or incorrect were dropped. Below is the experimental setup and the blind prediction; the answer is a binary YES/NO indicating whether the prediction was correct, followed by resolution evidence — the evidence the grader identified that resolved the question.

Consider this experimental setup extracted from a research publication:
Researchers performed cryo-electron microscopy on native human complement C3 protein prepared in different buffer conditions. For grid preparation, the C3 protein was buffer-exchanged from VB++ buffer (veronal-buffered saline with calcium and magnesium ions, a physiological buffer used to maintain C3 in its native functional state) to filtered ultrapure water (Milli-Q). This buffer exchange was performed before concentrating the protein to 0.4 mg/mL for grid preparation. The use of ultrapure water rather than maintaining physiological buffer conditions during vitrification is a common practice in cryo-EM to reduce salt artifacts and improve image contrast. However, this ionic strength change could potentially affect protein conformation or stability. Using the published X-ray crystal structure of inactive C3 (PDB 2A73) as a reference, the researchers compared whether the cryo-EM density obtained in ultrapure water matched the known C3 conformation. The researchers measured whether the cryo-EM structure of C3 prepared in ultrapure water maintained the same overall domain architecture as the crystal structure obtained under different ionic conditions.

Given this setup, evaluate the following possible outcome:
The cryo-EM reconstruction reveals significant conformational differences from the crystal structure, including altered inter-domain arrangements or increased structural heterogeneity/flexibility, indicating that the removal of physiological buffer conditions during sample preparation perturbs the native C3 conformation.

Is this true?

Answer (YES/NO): NO